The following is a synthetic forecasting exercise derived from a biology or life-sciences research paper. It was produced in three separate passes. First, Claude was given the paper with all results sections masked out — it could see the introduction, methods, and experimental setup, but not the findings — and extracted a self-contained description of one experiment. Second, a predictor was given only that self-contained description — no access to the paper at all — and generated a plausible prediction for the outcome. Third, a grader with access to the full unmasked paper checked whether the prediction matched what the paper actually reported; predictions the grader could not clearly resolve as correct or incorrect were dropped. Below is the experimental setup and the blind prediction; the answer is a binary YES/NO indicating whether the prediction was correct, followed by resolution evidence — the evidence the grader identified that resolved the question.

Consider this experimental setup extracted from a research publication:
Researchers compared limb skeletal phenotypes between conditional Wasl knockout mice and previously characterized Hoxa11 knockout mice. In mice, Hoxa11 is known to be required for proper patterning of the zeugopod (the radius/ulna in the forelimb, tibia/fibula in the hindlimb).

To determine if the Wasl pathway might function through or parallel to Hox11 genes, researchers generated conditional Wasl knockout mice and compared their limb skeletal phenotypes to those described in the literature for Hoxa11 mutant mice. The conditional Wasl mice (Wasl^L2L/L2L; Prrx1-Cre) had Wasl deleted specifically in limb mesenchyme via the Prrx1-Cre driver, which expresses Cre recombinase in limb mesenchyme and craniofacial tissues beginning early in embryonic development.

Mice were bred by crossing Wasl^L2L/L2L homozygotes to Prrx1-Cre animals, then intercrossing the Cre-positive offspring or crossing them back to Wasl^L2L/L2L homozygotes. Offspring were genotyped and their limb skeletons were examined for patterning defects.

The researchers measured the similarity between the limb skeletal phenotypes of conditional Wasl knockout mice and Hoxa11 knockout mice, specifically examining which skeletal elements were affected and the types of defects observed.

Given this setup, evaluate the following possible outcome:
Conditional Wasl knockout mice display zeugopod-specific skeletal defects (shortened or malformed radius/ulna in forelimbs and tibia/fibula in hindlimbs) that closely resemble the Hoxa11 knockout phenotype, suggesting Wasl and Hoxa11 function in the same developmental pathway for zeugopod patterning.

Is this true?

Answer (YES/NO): NO